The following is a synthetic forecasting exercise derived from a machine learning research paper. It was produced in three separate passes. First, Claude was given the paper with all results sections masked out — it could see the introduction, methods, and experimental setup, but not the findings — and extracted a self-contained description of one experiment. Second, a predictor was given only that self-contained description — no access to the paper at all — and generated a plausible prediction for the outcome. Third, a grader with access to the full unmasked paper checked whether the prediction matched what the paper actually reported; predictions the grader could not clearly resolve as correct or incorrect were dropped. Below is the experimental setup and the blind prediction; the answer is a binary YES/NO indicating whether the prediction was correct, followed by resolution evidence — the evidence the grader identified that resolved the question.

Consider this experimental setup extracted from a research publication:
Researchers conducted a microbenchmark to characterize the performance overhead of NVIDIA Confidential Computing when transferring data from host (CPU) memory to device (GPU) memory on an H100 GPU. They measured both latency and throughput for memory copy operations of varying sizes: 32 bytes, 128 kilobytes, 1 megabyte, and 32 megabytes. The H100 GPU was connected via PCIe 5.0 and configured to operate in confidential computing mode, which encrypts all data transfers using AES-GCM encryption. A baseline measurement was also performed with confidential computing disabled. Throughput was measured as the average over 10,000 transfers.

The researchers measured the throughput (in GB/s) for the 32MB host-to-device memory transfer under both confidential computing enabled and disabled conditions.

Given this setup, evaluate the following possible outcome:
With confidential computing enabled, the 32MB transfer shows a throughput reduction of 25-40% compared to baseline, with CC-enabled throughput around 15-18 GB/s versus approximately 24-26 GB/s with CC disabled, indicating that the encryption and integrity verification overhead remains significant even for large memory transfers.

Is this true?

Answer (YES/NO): NO